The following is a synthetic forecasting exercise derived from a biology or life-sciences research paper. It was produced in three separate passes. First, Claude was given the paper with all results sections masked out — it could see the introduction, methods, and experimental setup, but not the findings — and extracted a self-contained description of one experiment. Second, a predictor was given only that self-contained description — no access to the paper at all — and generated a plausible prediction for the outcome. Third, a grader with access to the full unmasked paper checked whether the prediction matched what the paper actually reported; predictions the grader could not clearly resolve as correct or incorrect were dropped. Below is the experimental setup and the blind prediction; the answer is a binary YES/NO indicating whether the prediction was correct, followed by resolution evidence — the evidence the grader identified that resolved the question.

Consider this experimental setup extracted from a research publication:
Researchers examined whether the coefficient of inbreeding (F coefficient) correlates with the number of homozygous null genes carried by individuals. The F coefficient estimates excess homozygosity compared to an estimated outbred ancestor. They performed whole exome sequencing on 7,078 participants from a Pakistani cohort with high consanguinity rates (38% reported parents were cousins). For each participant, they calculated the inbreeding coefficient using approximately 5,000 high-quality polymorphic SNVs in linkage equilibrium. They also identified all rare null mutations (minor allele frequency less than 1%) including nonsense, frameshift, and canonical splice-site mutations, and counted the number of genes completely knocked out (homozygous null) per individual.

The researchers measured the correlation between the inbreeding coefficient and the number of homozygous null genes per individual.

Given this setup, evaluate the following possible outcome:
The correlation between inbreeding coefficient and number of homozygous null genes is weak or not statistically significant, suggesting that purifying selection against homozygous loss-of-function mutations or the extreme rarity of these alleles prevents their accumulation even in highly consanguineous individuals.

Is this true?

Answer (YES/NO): NO